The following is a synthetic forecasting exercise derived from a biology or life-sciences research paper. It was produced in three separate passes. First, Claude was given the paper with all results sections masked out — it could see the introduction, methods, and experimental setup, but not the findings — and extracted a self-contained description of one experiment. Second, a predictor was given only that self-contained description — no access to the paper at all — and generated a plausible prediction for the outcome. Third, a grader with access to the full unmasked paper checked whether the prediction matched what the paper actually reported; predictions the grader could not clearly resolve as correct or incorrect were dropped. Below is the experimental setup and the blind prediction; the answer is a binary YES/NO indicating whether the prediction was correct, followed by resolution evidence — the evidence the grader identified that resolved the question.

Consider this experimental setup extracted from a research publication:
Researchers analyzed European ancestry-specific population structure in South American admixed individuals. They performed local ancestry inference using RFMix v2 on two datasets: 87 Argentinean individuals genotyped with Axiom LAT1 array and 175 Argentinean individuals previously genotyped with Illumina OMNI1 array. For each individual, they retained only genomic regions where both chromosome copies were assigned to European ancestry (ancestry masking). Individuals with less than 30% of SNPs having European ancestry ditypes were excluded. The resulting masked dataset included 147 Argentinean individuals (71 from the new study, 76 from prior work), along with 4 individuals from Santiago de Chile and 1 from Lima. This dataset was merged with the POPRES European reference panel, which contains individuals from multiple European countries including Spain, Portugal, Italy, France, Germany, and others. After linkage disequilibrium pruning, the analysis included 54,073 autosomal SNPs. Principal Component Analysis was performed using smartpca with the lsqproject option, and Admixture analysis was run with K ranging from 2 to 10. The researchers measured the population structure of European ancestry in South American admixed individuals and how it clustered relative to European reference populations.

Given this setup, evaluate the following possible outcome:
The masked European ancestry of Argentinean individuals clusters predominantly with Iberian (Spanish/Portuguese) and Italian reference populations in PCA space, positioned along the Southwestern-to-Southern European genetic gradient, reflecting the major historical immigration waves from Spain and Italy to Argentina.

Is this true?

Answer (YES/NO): YES